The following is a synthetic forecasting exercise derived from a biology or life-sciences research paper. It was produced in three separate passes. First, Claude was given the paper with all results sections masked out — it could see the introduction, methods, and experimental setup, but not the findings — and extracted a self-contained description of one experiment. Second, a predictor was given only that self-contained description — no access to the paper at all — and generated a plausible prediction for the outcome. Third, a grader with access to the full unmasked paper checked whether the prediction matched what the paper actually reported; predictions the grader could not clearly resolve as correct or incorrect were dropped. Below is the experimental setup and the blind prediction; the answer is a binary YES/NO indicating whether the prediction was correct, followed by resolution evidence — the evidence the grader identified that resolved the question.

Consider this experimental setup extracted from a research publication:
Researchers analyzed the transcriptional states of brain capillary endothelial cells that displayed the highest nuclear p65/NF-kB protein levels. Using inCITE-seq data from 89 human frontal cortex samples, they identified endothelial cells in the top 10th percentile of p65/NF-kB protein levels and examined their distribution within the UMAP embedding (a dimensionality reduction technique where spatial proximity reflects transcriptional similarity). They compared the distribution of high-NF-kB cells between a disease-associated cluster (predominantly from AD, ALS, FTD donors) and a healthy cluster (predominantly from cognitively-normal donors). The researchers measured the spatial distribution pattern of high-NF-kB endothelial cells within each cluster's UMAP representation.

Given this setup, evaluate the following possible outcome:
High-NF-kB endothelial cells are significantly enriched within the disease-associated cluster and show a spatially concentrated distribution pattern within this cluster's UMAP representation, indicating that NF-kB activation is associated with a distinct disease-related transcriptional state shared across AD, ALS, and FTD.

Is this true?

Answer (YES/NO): NO